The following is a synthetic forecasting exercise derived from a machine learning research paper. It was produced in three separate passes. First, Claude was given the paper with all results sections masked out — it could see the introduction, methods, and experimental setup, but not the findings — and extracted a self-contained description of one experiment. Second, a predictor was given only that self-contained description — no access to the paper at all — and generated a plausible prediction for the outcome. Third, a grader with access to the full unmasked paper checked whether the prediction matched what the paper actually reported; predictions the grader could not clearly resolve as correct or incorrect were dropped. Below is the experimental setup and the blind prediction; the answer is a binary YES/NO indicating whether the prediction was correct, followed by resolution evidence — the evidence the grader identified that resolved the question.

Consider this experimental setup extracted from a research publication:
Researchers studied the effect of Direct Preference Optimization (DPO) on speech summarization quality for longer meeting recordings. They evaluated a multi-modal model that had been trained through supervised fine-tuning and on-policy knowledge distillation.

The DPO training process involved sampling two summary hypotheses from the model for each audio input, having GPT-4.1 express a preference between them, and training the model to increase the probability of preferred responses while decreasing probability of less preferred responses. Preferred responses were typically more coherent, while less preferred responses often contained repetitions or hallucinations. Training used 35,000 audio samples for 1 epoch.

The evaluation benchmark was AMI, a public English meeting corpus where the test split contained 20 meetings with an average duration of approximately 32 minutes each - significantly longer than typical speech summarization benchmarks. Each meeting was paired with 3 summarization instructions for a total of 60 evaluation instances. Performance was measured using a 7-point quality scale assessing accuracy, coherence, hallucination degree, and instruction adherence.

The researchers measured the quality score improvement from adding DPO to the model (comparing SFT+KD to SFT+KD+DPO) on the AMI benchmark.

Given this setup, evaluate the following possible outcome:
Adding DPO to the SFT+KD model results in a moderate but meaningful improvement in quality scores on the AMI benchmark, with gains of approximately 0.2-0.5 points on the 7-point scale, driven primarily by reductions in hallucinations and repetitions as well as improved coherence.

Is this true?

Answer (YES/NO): YES